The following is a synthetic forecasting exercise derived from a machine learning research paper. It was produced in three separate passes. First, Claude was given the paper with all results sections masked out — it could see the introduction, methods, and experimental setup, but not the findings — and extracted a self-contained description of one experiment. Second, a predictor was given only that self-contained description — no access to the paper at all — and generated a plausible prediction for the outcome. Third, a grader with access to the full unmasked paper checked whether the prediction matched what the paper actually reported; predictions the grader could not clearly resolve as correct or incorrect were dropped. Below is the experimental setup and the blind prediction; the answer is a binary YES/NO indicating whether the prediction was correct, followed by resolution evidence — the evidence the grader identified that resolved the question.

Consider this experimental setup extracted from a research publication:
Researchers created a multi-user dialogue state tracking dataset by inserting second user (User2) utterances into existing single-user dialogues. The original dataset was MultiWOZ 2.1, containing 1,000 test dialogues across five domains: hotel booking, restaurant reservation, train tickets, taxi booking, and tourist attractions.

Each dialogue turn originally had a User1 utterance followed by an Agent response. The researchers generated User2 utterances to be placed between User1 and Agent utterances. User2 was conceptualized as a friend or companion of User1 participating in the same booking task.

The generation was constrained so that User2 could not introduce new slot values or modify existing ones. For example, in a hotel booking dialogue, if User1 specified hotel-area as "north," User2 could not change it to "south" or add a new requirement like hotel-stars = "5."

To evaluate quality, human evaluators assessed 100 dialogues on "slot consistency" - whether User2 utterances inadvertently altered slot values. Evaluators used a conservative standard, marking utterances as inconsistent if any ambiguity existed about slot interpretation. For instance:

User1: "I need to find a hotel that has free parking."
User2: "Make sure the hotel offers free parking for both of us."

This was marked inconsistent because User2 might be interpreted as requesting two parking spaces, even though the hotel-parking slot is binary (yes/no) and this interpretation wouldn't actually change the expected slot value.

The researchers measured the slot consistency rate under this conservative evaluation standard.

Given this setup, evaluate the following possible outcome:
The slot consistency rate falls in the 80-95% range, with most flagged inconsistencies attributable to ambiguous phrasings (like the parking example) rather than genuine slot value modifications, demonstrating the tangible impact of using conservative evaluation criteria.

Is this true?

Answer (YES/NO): YES